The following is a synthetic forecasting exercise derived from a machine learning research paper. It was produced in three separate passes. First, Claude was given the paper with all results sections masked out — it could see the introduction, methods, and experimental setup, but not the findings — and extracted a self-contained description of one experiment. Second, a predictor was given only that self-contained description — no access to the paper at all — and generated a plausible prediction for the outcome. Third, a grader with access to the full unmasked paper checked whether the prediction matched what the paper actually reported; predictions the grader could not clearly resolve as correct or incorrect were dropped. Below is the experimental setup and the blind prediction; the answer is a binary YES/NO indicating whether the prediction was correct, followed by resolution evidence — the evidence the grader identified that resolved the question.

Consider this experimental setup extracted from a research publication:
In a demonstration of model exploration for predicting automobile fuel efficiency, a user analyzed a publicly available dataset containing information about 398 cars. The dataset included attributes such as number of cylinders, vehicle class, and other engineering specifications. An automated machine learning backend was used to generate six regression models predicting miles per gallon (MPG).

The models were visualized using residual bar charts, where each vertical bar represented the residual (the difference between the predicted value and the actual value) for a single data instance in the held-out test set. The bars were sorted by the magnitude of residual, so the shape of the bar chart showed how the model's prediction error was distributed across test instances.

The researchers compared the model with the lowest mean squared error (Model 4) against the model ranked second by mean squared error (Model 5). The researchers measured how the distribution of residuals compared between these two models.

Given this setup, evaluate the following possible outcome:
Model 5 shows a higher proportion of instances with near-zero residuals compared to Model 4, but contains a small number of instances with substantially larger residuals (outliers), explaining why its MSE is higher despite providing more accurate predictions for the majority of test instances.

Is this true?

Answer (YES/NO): NO